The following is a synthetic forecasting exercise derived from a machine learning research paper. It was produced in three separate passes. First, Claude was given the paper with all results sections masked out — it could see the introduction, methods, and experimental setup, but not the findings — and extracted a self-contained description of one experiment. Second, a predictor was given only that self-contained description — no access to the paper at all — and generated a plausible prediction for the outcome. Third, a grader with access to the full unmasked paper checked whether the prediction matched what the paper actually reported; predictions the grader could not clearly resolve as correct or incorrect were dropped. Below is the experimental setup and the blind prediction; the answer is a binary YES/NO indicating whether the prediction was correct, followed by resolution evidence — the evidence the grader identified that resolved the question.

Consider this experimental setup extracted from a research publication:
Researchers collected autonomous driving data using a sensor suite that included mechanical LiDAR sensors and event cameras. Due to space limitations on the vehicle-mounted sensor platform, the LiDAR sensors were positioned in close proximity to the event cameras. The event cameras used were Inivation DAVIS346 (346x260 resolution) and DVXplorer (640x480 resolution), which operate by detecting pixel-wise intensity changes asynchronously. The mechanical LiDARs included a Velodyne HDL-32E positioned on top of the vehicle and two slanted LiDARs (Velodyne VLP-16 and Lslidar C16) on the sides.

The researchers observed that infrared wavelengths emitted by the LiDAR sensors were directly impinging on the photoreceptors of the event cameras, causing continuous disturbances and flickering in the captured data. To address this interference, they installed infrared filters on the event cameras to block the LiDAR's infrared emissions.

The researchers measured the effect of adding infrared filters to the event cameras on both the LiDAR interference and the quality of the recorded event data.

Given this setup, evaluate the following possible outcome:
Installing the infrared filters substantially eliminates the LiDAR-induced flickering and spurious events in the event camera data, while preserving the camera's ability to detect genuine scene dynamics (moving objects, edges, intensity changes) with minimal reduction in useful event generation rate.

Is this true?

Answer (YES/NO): NO